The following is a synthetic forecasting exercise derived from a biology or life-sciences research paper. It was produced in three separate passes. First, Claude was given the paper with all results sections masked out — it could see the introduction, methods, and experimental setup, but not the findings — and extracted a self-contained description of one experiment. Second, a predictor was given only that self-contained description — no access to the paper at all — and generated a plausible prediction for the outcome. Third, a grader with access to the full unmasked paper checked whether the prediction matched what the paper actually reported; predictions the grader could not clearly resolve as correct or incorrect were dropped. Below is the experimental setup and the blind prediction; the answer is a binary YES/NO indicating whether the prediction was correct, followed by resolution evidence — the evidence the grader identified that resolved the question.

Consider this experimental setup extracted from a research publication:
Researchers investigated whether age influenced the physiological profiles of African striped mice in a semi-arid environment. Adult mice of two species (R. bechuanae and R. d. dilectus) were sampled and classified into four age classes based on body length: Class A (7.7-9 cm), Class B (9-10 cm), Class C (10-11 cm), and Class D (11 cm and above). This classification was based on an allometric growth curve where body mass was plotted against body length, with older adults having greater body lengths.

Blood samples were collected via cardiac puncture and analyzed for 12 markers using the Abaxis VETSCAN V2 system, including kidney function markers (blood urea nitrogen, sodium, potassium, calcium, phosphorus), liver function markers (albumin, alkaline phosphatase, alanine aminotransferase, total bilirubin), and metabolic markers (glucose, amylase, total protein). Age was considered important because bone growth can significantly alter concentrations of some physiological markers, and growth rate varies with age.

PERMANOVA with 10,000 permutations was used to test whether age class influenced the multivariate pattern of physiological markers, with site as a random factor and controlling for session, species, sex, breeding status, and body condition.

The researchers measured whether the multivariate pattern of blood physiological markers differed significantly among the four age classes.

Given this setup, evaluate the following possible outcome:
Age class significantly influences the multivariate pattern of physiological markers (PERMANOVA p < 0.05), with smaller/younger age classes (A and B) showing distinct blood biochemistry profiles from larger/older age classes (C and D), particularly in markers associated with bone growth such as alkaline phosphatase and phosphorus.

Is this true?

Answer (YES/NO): NO